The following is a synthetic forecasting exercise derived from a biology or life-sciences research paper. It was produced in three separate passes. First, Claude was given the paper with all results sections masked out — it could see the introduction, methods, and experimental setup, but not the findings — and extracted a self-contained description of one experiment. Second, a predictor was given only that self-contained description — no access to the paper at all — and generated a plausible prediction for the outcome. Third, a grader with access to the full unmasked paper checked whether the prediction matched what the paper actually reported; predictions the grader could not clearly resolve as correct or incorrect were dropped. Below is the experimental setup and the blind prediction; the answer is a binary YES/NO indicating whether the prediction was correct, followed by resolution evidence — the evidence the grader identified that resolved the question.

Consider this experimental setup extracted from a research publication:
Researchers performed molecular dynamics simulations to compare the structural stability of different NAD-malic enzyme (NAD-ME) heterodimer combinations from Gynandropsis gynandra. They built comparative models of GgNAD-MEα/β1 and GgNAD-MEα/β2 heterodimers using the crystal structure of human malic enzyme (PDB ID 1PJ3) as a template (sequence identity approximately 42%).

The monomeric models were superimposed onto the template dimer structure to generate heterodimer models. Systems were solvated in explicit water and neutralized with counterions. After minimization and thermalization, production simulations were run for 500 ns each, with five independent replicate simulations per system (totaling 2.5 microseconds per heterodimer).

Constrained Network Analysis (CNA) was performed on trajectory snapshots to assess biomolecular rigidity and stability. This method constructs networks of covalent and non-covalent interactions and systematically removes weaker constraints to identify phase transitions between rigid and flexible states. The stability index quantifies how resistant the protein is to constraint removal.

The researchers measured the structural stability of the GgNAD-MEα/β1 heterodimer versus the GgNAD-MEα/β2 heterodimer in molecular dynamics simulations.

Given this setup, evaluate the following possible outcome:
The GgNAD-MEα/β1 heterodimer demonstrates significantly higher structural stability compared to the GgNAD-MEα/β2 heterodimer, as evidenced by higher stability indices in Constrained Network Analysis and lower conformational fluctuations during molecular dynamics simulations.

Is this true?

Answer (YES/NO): NO